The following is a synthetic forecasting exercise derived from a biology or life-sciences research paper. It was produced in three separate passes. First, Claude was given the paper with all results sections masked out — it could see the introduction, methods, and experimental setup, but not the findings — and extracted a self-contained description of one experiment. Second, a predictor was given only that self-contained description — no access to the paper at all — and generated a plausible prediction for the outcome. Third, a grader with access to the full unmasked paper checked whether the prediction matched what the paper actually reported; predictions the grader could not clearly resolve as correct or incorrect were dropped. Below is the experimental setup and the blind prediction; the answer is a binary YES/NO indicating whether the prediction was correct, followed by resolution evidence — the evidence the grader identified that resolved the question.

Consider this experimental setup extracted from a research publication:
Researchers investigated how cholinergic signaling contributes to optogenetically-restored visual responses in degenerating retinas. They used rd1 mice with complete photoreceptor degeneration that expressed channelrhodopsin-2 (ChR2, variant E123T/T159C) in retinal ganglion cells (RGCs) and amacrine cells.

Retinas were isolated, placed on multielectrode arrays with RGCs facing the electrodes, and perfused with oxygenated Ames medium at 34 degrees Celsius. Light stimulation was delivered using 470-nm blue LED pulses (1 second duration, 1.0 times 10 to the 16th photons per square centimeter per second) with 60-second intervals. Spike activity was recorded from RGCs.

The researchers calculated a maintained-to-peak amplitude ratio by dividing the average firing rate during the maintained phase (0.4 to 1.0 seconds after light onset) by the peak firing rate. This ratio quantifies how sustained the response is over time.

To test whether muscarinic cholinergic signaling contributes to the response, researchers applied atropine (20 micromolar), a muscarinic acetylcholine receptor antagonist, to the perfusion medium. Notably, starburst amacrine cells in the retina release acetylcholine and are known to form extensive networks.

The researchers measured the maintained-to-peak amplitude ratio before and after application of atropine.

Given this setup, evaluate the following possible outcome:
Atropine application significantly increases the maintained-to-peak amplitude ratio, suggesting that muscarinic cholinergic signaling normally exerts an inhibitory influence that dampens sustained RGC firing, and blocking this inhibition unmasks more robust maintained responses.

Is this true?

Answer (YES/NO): NO